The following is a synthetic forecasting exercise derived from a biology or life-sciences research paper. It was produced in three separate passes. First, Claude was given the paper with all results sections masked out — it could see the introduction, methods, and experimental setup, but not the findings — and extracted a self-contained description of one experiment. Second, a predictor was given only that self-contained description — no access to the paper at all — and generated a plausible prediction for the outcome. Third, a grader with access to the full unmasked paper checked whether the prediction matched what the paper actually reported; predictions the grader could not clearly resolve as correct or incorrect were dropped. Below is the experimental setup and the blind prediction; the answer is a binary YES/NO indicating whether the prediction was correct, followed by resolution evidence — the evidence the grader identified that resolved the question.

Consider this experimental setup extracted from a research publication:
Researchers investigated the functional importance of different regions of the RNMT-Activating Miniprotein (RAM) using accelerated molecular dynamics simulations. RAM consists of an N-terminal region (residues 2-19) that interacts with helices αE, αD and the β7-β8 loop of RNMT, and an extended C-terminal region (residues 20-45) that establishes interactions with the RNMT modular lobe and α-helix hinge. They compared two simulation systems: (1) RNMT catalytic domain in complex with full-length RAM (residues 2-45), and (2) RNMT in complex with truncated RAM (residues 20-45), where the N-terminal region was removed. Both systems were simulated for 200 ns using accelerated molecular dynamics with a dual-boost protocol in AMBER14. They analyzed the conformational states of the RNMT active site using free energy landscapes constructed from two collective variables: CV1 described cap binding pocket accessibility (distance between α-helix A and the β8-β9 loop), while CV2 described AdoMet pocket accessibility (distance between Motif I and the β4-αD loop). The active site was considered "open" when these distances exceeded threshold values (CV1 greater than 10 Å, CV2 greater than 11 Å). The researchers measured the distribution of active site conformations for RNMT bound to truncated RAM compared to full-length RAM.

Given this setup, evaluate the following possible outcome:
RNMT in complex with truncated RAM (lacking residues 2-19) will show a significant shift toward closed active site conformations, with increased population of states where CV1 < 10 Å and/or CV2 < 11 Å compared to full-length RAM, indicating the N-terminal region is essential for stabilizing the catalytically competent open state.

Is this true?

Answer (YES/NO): NO